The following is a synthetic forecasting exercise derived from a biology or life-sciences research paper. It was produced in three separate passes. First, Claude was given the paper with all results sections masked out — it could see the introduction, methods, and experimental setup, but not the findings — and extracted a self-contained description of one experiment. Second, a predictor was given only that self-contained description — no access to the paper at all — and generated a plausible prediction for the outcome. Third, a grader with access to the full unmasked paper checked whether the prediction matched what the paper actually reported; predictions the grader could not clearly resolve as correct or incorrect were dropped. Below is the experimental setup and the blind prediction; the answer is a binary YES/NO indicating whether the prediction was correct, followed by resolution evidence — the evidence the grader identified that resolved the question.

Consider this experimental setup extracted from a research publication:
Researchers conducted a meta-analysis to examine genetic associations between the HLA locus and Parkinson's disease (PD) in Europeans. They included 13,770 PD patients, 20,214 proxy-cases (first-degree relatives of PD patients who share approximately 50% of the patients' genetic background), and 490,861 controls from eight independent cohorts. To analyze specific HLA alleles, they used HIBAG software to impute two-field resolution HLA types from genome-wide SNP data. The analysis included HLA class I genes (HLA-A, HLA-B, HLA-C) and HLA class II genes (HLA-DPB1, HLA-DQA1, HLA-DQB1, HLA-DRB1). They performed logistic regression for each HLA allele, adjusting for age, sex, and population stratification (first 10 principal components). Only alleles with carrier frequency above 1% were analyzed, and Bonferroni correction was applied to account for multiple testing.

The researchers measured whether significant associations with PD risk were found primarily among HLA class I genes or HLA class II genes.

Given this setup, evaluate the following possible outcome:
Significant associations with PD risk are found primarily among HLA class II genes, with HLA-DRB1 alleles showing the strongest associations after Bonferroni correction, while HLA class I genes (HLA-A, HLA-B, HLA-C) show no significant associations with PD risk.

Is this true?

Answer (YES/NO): YES